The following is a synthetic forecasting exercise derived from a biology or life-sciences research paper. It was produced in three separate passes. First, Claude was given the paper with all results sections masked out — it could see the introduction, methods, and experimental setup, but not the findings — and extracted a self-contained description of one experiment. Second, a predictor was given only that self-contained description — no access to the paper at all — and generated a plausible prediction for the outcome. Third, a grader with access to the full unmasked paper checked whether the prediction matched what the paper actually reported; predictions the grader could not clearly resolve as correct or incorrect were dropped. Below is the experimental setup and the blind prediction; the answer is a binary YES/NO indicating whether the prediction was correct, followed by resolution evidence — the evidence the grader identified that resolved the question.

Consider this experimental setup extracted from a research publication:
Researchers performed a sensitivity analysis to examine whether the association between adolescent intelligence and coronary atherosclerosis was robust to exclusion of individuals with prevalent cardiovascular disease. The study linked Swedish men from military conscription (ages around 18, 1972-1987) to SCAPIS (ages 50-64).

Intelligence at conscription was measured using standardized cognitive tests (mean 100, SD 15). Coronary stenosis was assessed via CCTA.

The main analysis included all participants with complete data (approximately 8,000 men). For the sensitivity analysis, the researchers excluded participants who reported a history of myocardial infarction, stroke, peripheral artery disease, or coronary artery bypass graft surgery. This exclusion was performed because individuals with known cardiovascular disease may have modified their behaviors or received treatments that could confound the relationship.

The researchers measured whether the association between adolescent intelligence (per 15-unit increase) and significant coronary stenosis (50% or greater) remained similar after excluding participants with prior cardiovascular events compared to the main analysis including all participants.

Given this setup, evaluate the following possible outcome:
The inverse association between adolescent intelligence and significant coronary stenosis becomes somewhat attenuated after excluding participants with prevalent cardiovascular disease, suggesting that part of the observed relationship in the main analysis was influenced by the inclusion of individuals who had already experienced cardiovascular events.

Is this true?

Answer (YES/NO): NO